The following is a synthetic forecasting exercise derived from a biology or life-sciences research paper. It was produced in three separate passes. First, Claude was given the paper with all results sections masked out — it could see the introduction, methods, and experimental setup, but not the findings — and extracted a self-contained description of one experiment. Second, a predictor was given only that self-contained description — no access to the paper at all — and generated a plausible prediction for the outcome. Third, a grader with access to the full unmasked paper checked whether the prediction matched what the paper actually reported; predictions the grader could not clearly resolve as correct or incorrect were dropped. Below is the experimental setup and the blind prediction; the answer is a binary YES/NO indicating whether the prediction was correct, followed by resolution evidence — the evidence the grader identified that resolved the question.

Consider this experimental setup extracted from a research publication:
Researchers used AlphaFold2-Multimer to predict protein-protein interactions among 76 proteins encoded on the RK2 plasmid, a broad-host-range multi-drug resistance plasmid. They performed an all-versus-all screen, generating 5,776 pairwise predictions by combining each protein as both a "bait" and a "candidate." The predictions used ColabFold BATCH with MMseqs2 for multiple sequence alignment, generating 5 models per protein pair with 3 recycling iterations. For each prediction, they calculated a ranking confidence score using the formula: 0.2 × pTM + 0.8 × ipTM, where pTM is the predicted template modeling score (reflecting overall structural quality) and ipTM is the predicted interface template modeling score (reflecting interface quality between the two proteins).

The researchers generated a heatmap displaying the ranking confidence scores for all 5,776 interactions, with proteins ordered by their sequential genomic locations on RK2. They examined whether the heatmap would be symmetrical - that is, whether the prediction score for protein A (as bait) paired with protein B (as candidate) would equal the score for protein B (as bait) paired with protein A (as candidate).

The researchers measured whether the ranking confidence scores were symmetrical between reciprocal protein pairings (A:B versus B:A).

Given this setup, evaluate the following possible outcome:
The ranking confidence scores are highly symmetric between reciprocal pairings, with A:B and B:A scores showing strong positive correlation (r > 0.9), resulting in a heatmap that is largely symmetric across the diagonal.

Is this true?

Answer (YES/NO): NO